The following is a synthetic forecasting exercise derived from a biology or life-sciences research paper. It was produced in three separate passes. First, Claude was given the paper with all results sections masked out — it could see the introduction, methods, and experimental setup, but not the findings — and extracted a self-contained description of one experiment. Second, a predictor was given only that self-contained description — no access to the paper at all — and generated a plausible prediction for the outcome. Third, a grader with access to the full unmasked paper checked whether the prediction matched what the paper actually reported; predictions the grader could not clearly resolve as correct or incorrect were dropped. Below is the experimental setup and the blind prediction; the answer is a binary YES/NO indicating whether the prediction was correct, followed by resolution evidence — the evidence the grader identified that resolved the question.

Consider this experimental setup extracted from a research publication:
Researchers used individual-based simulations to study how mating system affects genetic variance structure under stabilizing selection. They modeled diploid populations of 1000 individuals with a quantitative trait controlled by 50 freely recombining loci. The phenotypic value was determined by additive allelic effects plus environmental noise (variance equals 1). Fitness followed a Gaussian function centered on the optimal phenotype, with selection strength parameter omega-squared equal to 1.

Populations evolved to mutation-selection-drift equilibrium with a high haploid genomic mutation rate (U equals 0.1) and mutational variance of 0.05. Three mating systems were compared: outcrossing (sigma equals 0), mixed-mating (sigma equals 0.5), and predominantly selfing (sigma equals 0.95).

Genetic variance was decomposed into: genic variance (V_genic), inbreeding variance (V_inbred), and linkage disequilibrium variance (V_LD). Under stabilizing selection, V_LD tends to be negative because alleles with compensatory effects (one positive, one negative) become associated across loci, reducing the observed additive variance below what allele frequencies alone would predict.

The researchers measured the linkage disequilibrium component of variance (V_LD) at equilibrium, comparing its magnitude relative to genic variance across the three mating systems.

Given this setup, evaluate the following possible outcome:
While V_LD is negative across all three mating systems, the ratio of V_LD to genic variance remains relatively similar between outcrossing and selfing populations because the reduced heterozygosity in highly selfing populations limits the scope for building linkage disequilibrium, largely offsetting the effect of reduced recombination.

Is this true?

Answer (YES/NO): NO